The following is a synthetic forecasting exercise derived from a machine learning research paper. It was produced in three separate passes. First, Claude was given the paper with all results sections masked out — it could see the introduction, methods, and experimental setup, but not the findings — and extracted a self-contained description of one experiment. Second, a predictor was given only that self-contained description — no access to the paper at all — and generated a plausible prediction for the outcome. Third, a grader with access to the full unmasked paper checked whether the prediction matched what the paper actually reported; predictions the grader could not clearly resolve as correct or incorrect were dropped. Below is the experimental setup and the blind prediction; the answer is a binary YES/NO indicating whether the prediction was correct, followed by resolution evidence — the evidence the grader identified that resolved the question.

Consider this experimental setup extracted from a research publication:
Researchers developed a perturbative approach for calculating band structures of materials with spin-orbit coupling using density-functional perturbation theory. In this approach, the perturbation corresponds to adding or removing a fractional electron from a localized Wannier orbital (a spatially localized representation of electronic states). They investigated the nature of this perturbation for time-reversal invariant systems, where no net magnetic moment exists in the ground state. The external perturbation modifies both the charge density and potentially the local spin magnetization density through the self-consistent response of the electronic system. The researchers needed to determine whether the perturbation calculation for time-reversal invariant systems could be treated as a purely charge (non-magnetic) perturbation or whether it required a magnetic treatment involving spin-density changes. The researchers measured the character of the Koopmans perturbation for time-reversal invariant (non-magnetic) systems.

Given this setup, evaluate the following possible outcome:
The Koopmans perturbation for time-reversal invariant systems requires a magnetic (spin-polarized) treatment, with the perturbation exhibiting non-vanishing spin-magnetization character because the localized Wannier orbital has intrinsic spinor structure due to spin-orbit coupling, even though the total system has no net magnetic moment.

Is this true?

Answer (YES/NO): YES